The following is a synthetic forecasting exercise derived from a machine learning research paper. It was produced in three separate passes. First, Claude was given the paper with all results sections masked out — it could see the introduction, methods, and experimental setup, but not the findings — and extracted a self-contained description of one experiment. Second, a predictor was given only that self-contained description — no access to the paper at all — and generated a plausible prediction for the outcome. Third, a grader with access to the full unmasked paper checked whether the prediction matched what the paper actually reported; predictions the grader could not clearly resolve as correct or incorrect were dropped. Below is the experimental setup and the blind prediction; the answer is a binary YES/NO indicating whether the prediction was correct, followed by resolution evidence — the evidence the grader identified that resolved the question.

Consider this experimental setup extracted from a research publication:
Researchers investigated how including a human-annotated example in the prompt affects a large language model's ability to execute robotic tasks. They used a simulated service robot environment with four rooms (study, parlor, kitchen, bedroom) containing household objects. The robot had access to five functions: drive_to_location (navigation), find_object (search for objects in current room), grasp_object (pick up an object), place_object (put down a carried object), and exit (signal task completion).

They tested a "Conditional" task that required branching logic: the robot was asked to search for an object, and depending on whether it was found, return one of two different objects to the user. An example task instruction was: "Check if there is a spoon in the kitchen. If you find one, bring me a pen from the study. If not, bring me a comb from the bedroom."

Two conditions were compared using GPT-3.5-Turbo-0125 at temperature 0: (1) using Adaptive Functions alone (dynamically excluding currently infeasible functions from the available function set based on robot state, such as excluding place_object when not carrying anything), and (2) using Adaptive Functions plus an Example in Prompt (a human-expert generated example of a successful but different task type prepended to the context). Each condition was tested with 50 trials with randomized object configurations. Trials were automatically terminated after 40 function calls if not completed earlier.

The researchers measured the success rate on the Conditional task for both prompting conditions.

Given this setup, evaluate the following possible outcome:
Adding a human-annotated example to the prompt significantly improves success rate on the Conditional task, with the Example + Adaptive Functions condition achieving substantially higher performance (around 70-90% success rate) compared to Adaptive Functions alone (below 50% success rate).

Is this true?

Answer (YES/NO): NO